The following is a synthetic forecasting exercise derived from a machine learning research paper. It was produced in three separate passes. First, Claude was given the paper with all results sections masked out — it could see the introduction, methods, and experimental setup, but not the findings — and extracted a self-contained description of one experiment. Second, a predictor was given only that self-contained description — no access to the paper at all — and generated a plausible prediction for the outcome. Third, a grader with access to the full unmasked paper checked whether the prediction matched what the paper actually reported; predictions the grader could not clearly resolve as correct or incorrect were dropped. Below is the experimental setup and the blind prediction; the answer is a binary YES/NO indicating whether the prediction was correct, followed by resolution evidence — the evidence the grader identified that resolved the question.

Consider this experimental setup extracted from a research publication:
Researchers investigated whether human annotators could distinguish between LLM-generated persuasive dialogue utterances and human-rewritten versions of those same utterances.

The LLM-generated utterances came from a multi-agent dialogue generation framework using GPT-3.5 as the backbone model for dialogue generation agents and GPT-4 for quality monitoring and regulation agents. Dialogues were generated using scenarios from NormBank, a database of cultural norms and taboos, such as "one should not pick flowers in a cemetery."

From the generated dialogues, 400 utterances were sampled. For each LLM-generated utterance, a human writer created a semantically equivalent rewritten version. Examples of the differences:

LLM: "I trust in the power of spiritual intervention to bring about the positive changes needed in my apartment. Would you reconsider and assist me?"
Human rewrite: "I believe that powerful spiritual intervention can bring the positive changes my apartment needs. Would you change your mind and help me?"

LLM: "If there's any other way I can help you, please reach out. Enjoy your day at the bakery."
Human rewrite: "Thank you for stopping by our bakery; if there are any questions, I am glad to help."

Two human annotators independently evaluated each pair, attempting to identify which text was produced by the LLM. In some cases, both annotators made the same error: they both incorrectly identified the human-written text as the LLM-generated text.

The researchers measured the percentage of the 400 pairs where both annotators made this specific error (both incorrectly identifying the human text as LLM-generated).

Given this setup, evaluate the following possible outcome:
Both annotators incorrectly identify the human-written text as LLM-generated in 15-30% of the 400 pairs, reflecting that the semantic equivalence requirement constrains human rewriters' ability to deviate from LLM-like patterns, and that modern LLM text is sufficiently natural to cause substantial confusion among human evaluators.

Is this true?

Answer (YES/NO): YES